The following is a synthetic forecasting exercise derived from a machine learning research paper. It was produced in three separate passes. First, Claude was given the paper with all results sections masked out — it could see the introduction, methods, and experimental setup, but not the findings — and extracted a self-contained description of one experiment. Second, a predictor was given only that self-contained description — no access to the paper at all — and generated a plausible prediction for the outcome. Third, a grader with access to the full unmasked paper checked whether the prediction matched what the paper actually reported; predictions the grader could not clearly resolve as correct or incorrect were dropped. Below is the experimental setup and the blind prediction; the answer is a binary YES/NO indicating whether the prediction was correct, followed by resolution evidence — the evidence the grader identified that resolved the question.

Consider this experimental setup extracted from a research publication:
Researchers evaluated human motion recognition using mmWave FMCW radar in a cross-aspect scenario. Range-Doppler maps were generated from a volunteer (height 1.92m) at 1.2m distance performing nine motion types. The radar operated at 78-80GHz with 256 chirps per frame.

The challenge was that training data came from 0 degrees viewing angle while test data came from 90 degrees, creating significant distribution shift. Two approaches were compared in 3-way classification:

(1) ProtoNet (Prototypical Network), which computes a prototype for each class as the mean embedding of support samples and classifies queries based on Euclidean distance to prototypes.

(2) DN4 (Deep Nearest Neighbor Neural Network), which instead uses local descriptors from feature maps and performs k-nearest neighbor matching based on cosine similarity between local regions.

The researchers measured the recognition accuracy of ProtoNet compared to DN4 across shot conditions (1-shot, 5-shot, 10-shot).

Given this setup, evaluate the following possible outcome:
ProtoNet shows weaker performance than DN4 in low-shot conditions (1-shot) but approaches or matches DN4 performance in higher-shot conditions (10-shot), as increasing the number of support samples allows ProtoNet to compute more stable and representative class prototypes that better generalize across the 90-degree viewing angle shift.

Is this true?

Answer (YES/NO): NO